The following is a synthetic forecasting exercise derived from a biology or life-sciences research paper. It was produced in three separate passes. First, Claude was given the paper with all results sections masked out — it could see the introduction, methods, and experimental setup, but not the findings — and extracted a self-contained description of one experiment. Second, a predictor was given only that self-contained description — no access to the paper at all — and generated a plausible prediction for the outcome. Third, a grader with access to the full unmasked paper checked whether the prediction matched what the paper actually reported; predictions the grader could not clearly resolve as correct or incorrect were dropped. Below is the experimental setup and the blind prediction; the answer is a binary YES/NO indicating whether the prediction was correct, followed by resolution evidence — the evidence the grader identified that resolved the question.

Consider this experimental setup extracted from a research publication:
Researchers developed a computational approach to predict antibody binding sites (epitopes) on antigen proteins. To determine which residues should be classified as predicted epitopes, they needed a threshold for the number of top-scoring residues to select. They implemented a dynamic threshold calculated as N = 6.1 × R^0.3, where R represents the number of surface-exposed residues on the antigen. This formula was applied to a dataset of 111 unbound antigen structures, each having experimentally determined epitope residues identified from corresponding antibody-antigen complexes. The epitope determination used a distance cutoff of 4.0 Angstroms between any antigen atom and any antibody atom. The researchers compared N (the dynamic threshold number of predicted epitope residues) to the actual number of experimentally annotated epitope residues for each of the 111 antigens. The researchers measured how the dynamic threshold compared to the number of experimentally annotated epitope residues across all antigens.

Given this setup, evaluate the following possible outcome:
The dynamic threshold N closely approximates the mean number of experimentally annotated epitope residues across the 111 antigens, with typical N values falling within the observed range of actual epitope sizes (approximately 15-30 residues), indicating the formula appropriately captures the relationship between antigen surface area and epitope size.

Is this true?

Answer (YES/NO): NO